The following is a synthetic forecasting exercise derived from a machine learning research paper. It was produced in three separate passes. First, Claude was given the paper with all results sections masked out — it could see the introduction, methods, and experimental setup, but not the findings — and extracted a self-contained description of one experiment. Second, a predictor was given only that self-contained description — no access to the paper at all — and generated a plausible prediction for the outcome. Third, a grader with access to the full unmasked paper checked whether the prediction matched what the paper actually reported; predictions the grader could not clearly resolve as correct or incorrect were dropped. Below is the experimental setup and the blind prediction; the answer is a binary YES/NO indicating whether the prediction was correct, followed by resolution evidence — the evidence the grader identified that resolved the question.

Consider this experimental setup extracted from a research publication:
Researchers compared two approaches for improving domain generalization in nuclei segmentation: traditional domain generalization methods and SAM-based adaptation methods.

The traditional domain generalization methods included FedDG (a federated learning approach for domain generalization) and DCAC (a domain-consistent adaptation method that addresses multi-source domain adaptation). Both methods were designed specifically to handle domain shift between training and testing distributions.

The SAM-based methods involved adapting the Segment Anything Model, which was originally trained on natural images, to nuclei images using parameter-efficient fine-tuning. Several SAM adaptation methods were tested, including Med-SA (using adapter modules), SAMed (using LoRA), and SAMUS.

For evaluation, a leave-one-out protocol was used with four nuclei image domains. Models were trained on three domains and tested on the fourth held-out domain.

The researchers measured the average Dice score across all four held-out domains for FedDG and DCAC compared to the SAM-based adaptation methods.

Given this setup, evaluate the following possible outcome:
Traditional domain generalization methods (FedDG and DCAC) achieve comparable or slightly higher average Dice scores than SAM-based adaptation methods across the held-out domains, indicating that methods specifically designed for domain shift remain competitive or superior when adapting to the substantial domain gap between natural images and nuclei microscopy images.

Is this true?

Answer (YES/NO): NO